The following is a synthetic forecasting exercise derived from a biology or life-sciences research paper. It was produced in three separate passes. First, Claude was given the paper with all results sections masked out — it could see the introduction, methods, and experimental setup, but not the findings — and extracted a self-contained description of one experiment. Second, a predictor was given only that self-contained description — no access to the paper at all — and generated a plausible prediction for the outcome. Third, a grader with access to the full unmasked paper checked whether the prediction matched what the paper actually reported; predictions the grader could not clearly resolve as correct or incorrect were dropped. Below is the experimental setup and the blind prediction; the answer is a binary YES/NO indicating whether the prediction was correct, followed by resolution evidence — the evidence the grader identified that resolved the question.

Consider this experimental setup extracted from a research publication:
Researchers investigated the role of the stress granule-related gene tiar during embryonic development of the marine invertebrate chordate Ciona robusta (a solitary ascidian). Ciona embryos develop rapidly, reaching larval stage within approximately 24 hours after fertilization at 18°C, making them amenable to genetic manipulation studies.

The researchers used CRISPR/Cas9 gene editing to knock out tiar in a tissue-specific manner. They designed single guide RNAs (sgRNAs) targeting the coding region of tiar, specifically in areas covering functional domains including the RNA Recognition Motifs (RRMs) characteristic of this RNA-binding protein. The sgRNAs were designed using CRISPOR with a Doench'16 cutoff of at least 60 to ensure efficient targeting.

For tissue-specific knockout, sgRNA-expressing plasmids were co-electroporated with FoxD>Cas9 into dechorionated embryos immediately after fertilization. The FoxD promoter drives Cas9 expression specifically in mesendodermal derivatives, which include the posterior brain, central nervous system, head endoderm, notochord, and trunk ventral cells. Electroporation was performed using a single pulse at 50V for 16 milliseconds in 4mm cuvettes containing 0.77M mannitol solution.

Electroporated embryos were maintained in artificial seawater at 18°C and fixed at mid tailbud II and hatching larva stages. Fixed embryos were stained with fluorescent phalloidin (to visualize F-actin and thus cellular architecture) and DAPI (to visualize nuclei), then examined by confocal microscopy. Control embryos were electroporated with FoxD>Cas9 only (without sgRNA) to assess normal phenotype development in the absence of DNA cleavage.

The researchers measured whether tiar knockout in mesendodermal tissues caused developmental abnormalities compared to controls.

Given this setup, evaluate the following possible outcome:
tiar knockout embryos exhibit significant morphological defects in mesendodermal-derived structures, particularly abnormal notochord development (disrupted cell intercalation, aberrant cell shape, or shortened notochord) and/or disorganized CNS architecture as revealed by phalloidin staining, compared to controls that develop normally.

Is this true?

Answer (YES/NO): YES